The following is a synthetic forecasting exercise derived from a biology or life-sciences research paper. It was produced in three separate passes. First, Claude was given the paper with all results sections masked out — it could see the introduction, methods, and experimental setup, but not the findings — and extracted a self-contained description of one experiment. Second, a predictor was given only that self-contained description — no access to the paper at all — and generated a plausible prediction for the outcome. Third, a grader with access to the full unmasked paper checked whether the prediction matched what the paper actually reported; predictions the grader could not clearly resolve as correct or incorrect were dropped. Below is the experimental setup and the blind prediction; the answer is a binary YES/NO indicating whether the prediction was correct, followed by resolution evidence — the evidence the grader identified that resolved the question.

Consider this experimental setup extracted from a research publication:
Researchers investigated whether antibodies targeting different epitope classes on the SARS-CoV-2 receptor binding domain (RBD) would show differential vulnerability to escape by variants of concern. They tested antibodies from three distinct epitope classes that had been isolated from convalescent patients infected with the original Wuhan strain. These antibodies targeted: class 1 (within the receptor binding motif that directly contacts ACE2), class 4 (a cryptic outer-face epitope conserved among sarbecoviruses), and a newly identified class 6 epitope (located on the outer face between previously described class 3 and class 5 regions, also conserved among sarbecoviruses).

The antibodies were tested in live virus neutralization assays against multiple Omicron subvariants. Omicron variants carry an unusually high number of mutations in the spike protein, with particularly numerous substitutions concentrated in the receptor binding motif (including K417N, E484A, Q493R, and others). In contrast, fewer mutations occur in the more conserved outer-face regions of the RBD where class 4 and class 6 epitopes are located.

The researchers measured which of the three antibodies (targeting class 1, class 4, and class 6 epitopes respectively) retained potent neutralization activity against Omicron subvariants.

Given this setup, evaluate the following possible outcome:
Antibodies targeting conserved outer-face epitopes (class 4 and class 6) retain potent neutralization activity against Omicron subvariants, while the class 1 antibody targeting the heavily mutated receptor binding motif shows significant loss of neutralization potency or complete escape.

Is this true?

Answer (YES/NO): NO